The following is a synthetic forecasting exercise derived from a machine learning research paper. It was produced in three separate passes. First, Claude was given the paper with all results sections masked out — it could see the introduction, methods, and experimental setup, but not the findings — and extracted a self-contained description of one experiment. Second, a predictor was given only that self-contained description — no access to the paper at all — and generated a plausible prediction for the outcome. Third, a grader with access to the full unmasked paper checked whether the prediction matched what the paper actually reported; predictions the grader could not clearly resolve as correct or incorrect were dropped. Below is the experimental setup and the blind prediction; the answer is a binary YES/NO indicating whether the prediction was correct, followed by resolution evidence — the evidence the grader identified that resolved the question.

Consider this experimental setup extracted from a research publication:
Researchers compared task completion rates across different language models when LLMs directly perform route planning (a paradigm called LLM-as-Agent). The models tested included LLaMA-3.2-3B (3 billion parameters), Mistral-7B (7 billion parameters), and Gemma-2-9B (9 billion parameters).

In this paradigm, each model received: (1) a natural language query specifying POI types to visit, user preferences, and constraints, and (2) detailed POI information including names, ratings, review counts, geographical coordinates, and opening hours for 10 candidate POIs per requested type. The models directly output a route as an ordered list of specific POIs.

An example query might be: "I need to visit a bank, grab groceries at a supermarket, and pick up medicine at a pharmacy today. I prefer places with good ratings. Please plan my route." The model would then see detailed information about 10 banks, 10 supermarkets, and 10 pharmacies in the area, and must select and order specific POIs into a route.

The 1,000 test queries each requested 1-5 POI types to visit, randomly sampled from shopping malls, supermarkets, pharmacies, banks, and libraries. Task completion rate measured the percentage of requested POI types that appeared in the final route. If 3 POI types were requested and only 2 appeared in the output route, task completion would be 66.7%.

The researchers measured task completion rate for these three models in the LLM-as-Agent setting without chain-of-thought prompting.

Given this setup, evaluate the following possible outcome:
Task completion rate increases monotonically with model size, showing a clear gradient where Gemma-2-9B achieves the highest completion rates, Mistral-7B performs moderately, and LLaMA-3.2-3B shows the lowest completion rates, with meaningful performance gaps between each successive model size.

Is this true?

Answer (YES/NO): NO